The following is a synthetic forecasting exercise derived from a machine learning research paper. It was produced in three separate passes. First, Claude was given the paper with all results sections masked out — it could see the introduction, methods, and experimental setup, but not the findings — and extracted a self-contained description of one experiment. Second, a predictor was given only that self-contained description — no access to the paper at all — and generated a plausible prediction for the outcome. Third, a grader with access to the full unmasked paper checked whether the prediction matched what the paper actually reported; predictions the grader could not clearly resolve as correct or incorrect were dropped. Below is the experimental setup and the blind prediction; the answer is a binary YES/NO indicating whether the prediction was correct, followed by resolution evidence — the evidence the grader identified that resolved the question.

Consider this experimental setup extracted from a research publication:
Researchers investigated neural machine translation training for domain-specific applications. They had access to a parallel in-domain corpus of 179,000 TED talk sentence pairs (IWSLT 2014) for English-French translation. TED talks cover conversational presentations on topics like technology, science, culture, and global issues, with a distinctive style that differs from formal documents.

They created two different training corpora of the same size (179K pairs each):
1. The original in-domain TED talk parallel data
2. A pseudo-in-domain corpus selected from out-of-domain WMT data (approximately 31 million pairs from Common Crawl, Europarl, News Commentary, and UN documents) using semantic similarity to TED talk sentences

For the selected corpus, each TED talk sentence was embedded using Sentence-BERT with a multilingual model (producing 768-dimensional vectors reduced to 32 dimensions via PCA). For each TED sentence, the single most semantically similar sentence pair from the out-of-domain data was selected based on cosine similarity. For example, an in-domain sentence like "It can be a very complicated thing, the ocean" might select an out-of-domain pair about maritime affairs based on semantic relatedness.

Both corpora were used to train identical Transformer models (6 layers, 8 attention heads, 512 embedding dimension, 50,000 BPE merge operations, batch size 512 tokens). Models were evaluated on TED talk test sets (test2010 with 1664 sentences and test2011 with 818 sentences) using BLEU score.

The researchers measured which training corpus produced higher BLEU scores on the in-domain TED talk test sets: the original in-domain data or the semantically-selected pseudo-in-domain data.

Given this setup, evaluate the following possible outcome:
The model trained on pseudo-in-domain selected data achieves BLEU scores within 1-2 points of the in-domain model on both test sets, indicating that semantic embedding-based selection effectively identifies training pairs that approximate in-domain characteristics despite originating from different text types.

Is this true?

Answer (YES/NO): NO